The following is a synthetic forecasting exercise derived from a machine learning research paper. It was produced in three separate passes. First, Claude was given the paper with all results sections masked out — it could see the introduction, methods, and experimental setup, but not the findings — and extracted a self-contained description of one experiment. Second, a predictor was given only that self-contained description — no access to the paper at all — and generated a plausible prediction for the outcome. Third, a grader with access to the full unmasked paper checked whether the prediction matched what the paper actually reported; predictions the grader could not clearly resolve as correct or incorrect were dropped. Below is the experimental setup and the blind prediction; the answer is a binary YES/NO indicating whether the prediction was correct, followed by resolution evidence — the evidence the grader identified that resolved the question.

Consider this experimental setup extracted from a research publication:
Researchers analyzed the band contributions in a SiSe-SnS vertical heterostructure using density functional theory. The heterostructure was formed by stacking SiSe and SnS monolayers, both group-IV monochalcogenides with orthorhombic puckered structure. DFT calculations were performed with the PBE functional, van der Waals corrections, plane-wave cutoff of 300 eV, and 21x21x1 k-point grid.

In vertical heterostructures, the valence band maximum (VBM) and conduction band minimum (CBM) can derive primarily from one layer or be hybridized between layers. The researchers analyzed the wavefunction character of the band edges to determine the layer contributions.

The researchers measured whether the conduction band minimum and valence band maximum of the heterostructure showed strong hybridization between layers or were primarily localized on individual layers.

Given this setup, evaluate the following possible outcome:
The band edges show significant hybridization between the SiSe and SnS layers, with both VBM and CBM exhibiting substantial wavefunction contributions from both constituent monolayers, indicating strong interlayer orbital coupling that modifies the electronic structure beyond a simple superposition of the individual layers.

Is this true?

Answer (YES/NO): NO